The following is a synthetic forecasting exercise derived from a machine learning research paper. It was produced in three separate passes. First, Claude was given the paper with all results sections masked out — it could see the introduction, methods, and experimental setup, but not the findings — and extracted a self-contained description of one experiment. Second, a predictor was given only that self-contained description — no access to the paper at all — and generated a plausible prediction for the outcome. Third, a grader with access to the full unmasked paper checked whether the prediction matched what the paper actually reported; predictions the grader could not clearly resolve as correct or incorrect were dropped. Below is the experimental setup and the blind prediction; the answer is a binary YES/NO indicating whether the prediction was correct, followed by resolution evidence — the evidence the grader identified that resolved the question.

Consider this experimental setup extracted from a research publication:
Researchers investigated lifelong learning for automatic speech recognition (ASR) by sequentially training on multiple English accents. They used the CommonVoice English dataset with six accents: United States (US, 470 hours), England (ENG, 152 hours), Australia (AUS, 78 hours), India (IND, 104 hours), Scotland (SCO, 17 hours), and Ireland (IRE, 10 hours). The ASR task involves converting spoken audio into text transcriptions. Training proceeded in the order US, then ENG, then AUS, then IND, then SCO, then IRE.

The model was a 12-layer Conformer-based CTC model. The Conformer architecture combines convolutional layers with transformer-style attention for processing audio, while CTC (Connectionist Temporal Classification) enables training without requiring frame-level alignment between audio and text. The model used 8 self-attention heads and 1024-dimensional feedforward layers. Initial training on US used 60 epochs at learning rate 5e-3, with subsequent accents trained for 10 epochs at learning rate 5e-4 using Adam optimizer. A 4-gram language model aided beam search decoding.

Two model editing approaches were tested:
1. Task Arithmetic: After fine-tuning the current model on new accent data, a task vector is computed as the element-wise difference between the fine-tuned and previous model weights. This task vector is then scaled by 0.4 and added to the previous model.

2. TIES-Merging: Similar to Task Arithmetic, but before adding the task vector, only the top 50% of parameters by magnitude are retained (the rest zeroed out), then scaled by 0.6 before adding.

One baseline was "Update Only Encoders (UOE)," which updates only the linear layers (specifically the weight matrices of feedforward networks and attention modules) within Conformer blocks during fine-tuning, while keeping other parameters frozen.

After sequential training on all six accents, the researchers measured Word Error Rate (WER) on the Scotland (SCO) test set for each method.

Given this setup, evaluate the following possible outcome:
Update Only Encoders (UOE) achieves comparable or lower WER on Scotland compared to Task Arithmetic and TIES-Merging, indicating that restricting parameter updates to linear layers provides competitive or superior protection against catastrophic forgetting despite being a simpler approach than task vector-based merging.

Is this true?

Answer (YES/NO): YES